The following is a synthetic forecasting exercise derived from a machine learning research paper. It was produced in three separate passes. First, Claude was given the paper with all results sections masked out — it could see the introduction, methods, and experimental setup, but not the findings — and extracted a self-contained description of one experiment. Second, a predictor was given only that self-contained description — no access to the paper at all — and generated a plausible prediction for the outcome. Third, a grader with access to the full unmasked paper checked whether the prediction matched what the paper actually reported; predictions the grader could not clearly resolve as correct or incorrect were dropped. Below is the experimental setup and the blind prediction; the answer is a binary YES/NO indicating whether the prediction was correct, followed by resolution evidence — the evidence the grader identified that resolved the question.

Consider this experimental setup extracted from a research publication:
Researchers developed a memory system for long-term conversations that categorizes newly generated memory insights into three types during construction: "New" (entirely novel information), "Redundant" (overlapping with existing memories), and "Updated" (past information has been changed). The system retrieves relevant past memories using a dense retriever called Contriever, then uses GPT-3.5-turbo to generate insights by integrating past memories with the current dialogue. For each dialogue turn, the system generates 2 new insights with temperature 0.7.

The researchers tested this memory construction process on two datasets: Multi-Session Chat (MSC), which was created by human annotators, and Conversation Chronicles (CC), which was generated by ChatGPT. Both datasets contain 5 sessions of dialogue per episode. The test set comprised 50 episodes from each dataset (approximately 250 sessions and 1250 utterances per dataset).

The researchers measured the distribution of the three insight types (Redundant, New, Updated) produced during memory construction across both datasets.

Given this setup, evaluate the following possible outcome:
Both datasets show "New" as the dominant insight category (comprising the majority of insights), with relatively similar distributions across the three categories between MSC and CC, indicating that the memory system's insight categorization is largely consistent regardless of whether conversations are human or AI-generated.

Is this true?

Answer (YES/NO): YES